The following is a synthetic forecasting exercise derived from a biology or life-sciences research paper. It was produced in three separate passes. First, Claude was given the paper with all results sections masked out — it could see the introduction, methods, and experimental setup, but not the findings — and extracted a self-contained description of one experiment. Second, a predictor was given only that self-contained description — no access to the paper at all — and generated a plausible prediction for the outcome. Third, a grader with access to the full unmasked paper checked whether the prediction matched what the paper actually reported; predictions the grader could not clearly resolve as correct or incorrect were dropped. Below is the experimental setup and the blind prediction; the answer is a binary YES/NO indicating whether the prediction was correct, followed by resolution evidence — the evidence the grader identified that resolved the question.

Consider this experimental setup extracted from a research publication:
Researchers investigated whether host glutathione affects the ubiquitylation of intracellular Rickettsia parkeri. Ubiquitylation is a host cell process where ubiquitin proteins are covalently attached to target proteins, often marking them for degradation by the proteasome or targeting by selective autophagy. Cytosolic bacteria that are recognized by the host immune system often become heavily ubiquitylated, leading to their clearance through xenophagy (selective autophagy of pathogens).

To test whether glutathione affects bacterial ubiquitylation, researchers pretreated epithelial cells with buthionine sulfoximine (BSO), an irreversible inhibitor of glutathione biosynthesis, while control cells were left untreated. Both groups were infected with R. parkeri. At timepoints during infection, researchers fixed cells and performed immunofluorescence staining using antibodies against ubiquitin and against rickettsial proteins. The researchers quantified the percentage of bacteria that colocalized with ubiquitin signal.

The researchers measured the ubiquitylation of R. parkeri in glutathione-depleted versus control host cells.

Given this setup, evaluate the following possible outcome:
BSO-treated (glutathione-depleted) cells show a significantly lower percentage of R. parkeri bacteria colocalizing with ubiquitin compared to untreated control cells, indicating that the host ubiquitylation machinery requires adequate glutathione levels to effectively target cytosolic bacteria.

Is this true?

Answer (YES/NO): NO